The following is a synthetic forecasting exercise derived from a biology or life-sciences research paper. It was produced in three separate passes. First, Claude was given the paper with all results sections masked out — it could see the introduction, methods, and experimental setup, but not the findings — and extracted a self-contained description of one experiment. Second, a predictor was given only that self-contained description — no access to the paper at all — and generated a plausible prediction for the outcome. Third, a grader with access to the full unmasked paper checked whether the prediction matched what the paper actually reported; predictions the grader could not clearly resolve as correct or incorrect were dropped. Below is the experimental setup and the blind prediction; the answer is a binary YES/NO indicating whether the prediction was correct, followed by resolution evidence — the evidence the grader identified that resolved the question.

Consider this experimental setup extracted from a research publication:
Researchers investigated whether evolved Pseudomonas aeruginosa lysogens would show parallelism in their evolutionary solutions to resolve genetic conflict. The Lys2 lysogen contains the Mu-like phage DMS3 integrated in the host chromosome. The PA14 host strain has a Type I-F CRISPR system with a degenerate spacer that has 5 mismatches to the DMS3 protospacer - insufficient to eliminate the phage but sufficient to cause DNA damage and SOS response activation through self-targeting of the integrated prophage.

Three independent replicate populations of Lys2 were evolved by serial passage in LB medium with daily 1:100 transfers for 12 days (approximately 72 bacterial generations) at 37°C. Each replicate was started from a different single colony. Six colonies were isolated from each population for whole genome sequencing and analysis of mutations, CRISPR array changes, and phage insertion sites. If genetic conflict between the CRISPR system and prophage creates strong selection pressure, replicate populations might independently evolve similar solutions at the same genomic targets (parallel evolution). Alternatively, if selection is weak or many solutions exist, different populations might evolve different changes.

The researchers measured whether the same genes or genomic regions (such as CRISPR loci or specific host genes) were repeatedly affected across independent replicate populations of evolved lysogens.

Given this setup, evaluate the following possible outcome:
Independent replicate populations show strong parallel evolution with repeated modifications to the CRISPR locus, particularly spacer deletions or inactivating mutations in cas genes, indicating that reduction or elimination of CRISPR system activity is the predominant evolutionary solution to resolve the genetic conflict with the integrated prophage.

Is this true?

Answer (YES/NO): YES